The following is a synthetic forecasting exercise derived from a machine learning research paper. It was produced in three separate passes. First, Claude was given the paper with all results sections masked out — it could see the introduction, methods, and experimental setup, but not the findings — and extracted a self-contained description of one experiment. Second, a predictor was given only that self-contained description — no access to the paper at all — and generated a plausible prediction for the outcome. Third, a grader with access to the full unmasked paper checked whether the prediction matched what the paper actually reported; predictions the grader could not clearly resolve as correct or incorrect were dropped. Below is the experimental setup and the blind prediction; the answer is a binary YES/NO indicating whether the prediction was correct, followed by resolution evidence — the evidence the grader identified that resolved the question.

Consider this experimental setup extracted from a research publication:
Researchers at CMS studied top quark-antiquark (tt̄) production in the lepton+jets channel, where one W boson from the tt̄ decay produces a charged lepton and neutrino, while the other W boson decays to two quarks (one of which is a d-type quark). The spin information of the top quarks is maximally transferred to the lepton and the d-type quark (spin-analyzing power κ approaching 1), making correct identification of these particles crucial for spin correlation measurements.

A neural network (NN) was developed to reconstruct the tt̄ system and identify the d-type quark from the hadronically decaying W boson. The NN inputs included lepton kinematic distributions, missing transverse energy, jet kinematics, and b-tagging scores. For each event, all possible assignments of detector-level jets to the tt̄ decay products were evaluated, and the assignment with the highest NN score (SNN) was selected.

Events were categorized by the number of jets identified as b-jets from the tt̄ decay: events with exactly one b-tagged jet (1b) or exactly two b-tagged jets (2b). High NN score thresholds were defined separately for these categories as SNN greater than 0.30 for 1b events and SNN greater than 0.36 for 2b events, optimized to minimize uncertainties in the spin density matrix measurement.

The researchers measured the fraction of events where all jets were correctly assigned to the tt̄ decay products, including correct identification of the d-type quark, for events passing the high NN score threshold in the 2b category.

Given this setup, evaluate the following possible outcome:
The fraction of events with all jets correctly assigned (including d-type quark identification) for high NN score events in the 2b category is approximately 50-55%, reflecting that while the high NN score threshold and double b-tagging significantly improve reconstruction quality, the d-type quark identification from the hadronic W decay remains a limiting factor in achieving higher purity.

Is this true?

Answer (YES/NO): NO